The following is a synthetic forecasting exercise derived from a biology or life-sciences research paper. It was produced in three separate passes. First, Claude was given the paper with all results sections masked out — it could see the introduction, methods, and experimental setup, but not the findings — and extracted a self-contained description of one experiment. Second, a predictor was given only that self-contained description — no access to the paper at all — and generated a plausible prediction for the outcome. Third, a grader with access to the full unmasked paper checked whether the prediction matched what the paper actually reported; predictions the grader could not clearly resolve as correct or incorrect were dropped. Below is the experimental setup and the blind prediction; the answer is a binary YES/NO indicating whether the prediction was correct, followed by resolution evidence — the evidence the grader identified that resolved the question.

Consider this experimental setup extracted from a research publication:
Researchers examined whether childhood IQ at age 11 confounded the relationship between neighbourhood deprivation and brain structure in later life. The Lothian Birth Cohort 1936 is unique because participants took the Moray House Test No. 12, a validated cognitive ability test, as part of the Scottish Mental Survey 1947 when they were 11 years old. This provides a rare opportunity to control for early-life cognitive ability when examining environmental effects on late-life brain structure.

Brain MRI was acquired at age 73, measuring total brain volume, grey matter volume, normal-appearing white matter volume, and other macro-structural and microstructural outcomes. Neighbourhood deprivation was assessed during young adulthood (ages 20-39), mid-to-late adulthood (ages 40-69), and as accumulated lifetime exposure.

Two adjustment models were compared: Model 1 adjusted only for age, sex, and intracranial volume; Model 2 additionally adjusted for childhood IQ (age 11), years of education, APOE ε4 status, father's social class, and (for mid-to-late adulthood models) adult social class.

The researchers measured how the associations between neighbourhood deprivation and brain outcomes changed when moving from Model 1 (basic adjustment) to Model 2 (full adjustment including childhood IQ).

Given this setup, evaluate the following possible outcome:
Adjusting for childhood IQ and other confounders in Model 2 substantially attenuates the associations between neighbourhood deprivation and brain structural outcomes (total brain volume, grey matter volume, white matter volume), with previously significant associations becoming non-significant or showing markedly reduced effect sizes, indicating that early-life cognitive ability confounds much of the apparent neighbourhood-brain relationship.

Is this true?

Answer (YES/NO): NO